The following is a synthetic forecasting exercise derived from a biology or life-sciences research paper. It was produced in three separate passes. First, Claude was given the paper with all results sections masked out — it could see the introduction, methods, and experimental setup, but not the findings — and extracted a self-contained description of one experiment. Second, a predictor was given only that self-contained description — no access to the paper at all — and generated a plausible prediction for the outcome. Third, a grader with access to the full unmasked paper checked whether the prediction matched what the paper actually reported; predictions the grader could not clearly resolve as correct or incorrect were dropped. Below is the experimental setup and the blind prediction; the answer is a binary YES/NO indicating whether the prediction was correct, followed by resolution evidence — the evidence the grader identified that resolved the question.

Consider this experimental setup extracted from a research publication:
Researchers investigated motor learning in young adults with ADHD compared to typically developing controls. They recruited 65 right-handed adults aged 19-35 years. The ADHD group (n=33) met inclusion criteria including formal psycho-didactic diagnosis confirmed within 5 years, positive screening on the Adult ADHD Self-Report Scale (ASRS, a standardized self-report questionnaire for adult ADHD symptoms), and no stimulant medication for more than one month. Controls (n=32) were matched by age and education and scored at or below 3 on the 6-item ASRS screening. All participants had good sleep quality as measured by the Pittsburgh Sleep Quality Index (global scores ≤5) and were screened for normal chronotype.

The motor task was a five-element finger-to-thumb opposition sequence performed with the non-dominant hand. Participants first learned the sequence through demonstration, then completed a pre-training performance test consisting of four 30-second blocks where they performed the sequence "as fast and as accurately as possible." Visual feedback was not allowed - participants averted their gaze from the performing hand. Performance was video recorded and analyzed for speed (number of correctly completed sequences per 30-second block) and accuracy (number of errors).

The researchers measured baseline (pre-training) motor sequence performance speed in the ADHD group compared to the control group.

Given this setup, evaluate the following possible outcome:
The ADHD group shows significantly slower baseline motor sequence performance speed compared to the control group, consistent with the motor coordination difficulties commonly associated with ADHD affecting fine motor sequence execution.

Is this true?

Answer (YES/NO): NO